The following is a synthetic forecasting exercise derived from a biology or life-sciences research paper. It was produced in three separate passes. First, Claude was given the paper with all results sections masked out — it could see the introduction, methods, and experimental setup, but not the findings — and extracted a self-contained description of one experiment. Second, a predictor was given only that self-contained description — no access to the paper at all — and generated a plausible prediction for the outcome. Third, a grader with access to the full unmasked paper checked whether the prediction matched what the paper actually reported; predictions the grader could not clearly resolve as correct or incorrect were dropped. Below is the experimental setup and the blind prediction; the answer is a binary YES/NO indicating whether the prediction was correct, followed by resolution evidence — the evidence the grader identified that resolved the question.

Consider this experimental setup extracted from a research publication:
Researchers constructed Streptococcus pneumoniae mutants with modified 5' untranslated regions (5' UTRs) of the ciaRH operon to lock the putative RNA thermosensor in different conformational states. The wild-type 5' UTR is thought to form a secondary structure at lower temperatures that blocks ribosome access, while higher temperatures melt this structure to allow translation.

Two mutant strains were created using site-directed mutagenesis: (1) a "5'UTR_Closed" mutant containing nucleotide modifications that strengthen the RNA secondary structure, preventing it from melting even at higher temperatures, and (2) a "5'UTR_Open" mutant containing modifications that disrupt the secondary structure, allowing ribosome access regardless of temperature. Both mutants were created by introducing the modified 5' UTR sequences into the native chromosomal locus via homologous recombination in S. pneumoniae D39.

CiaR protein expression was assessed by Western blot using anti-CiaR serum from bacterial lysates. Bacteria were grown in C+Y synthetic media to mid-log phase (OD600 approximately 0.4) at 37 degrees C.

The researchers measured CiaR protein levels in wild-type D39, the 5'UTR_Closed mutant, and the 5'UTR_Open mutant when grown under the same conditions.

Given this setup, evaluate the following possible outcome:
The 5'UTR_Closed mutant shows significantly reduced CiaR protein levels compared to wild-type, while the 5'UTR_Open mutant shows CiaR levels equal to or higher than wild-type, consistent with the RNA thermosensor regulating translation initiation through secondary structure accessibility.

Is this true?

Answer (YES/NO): YES